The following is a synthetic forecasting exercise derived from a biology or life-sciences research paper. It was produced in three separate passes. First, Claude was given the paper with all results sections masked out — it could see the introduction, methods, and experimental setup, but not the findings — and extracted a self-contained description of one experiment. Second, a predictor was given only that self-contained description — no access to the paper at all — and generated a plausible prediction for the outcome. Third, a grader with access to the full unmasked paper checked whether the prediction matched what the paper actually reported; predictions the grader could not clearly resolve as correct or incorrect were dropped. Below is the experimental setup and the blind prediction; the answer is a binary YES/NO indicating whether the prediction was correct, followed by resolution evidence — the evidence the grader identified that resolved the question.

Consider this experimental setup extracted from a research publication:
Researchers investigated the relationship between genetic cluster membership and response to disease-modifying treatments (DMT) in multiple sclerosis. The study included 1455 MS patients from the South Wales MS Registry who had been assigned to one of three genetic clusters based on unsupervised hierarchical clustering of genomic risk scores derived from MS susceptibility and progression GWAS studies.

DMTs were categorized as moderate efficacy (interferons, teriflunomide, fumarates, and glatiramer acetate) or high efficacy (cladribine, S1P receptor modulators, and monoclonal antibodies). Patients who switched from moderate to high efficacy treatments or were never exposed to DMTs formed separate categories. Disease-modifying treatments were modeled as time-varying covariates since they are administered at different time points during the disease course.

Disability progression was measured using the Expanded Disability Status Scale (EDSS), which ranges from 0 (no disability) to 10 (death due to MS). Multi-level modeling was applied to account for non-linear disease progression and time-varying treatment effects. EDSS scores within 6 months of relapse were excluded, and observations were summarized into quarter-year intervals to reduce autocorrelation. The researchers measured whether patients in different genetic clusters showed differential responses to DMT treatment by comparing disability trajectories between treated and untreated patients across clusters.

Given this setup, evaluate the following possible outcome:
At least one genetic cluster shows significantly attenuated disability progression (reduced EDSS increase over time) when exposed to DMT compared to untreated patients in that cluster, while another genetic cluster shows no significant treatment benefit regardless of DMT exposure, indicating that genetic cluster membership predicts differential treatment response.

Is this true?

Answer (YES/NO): YES